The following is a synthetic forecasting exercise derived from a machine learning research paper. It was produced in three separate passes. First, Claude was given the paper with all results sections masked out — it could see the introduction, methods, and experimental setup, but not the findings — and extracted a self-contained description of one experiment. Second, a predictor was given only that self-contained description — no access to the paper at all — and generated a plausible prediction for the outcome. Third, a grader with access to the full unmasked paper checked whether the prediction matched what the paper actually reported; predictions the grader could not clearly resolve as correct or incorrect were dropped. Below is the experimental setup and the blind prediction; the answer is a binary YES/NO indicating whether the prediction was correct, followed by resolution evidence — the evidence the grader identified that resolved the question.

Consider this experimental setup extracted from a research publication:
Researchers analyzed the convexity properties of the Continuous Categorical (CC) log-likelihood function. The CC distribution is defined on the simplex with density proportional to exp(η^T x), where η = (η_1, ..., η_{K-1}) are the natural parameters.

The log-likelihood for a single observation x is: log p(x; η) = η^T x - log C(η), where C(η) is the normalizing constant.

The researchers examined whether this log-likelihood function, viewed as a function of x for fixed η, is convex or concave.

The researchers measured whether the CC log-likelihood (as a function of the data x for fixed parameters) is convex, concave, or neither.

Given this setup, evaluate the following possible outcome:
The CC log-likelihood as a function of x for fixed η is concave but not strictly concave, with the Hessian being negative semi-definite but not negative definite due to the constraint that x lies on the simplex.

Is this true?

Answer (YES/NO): NO